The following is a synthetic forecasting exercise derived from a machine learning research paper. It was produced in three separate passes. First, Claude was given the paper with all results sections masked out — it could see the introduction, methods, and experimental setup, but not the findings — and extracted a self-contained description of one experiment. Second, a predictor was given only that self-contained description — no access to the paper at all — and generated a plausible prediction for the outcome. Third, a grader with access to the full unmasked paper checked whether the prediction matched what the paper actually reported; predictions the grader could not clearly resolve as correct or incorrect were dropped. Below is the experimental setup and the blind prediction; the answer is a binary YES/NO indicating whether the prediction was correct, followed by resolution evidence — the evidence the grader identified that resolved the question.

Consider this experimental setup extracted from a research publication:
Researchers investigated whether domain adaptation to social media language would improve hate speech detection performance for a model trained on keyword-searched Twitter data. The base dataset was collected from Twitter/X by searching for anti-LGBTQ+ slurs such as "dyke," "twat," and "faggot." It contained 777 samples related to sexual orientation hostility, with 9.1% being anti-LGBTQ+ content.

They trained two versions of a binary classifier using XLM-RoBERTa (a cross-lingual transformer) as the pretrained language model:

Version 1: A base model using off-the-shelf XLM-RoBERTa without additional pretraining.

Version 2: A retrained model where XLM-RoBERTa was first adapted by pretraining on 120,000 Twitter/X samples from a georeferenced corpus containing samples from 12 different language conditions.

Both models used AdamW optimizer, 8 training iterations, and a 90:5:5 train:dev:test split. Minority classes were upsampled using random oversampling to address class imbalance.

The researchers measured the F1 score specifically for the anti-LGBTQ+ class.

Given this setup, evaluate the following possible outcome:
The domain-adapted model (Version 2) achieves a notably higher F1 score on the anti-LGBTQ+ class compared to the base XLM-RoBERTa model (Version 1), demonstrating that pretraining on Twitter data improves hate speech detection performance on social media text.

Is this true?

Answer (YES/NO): NO